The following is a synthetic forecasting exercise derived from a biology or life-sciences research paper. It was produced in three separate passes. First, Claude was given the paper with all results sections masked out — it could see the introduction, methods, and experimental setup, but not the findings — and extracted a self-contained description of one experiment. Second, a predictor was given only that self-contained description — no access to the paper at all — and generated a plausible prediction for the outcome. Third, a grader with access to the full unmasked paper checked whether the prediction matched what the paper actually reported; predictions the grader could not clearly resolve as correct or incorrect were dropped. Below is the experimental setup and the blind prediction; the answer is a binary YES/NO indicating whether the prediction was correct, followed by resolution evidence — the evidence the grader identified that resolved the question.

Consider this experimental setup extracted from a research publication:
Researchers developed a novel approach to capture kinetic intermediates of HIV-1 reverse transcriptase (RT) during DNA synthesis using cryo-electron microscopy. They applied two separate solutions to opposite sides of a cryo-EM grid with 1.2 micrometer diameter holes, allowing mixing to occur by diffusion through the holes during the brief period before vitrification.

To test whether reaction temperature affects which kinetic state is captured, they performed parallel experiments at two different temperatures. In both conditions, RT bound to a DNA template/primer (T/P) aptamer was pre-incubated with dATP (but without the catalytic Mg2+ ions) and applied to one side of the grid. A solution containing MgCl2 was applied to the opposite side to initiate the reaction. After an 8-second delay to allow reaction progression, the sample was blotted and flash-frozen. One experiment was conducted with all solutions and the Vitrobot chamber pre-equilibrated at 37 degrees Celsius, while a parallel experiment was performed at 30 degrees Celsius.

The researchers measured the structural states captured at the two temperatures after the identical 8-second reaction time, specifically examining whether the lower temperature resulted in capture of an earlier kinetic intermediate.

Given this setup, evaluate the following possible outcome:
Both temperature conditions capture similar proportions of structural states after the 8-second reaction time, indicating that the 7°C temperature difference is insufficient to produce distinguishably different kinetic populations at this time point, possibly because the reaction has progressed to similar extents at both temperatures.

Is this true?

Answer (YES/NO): YES